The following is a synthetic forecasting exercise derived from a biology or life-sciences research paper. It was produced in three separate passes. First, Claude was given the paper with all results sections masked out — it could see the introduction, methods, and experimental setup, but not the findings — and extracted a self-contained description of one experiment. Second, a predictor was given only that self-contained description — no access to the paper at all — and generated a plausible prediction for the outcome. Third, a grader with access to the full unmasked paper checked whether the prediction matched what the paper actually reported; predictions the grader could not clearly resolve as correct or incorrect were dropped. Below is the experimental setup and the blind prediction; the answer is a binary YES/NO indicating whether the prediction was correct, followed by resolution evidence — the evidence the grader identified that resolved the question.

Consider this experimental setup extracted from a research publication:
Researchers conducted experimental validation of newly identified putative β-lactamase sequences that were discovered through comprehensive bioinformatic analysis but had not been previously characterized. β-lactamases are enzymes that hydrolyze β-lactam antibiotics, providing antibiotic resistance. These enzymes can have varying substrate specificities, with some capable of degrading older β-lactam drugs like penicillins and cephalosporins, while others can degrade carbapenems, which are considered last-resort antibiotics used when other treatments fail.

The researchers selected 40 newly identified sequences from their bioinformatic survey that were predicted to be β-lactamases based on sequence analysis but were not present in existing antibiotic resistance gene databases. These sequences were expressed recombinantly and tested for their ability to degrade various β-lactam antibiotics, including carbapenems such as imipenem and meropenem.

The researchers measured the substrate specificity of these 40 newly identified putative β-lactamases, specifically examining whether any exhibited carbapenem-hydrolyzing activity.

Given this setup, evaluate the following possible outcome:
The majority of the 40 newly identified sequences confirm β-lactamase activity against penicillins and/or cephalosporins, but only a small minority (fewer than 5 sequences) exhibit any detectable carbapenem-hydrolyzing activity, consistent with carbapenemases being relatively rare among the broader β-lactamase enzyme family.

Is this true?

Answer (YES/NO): NO